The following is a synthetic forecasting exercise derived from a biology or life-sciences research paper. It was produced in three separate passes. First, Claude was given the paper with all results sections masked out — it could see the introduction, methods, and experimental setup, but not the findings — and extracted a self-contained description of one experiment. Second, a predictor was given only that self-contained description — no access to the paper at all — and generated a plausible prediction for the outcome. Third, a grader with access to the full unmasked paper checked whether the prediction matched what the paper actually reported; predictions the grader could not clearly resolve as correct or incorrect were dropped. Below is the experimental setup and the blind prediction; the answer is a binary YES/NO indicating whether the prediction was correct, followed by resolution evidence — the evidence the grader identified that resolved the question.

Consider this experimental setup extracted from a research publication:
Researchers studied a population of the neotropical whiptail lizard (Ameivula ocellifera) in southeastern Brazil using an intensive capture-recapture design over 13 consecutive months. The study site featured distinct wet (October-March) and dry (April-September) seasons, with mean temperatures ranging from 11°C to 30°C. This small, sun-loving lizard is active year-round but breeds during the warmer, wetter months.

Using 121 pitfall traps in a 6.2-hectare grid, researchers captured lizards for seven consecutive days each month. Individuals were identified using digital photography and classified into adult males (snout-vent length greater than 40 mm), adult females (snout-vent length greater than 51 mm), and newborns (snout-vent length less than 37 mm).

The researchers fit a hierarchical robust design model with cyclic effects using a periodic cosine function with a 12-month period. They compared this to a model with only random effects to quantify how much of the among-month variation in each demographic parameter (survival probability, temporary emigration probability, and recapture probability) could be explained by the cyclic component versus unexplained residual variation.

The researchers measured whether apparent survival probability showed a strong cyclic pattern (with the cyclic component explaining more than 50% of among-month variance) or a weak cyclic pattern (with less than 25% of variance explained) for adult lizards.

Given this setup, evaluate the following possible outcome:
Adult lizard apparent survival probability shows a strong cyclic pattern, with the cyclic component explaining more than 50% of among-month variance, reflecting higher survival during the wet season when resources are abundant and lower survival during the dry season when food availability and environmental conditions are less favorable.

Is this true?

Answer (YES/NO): YES